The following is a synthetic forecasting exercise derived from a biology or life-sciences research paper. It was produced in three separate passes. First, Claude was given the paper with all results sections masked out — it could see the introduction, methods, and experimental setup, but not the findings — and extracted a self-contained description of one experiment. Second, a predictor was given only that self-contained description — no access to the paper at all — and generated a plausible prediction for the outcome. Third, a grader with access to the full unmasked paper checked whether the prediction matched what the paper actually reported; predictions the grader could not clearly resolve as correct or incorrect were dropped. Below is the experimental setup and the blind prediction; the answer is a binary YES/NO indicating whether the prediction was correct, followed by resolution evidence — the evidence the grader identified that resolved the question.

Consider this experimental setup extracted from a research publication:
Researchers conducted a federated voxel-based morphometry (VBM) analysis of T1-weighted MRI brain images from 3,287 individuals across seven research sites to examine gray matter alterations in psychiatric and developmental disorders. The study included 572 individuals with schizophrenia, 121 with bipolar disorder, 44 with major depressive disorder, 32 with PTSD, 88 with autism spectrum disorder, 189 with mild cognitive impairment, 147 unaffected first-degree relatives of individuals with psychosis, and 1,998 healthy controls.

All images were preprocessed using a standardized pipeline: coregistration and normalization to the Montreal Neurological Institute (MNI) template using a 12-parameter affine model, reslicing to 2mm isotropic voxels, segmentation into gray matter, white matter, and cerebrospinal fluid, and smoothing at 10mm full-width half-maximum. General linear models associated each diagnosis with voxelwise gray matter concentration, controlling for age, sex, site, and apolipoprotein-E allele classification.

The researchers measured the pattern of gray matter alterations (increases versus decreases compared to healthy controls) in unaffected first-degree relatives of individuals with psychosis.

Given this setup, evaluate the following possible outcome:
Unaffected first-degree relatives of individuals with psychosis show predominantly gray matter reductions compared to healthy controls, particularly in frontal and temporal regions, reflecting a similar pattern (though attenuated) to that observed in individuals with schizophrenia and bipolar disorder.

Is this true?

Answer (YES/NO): NO